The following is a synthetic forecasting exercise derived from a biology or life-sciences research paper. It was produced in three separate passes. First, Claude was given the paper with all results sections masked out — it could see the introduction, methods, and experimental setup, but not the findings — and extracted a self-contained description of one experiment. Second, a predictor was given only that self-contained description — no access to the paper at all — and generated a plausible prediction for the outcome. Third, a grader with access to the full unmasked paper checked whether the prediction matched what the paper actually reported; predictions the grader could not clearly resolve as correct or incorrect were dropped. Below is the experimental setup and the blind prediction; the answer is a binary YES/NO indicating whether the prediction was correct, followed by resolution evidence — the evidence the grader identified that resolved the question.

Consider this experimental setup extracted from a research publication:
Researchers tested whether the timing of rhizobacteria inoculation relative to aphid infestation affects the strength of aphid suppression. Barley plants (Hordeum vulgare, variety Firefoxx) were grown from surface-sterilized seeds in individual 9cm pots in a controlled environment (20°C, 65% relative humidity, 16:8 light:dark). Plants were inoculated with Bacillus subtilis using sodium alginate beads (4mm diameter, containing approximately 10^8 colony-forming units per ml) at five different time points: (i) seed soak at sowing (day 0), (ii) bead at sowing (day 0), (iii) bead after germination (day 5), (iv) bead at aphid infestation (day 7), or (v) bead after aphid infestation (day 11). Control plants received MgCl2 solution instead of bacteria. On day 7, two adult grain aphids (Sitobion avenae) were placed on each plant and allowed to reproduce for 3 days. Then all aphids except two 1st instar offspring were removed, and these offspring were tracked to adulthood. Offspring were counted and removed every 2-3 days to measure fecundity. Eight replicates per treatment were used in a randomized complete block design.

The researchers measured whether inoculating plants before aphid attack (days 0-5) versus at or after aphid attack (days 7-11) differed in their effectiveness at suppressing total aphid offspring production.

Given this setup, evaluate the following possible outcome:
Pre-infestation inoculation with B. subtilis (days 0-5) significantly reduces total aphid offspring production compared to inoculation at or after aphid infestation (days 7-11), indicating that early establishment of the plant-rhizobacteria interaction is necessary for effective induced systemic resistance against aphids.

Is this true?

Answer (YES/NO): NO